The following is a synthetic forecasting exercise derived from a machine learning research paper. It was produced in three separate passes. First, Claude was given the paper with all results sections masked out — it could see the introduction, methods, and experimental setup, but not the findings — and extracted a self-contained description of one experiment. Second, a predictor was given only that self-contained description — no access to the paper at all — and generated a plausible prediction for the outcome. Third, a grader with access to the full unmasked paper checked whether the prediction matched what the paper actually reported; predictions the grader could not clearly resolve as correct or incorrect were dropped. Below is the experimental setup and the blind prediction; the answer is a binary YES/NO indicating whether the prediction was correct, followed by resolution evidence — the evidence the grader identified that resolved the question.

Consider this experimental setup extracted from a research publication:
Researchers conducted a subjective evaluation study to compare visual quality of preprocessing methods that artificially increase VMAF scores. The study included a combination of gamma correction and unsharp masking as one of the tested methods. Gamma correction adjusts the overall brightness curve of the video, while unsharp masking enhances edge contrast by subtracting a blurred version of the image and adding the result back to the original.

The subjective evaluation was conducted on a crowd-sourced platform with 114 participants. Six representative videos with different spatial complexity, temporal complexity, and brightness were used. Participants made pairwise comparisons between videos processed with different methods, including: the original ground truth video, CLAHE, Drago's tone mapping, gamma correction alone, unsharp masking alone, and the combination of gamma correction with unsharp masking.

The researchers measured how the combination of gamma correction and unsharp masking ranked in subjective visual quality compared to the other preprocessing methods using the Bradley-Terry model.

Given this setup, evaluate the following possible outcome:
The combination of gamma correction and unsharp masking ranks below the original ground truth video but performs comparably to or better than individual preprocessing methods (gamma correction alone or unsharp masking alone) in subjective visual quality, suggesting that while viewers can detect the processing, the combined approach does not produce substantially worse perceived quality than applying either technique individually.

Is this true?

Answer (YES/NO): NO